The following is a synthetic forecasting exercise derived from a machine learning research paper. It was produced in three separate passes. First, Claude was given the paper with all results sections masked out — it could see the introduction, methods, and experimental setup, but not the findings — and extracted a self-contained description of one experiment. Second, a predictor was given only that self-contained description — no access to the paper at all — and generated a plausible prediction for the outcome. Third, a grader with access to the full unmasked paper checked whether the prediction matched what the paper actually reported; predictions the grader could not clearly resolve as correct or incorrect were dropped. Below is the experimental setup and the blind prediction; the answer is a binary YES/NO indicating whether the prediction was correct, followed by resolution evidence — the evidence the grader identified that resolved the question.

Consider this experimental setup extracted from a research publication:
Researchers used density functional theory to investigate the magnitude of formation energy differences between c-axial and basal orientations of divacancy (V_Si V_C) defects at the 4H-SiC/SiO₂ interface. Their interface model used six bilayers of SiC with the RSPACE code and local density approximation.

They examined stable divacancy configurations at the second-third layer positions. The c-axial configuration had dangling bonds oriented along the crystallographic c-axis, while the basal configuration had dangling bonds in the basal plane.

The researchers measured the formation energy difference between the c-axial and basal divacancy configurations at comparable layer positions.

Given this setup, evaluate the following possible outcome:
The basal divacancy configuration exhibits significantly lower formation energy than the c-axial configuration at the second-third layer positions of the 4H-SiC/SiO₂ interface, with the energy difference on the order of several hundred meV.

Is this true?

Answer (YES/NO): NO